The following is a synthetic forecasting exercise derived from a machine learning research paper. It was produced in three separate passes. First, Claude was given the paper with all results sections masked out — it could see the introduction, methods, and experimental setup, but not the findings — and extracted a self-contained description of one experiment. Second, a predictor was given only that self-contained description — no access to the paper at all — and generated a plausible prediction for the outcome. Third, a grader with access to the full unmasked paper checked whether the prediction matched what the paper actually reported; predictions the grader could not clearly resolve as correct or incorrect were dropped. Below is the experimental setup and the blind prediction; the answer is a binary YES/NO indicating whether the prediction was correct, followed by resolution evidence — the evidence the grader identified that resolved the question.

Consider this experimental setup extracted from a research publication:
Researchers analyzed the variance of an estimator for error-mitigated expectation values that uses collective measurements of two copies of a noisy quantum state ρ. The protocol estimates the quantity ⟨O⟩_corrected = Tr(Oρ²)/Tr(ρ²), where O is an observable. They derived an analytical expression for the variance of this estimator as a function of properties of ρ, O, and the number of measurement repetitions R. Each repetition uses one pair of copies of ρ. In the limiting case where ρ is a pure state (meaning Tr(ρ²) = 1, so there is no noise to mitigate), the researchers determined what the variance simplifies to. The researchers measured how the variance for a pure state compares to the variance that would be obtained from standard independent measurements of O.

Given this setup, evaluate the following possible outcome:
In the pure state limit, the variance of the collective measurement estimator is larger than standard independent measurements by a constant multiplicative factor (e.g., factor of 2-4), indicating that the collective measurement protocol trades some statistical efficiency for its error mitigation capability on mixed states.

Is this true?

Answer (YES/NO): NO